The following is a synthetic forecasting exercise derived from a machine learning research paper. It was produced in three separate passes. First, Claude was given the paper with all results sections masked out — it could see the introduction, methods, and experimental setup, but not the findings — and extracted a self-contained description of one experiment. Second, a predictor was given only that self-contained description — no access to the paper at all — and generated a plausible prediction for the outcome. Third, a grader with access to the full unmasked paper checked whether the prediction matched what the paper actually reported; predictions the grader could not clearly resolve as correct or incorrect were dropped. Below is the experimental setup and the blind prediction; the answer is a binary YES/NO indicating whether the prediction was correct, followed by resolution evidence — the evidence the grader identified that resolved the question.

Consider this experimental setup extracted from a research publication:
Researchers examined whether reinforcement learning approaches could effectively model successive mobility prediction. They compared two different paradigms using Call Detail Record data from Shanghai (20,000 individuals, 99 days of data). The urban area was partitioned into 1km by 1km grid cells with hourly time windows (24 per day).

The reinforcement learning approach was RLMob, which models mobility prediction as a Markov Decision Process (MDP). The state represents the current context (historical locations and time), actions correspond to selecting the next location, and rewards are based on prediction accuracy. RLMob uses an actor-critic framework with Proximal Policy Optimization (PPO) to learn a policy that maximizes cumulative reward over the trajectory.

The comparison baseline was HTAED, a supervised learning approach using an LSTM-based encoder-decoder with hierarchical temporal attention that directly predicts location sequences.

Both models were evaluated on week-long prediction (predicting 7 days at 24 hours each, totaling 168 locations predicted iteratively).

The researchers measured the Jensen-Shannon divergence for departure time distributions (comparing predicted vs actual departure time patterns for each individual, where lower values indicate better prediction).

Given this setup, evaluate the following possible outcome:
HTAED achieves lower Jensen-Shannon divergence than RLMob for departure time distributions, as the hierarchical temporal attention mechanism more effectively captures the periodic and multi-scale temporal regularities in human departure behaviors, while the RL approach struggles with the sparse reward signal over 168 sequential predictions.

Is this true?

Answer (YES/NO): YES